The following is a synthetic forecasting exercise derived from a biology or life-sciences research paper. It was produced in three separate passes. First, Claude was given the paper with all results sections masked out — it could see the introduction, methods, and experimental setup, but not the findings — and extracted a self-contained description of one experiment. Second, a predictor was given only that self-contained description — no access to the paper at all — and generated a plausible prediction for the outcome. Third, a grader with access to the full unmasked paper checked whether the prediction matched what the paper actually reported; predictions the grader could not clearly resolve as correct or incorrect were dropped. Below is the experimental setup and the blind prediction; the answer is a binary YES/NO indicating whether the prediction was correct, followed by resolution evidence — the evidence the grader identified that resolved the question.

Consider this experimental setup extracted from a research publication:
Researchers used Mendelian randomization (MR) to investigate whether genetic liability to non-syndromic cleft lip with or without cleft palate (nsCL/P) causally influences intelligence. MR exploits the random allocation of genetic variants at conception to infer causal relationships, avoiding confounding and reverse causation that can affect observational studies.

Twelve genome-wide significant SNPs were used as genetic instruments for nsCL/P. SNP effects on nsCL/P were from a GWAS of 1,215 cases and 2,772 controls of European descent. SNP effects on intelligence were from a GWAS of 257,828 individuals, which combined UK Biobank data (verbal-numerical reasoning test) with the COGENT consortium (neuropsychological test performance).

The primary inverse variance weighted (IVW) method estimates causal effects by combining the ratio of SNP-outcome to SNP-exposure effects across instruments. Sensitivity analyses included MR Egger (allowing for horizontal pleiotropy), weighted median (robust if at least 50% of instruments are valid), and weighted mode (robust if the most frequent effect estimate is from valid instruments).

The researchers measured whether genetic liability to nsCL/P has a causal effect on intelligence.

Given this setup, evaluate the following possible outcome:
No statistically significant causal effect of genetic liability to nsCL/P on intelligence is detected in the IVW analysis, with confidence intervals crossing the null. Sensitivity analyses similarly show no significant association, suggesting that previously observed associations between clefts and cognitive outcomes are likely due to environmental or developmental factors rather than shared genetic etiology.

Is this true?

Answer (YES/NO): YES